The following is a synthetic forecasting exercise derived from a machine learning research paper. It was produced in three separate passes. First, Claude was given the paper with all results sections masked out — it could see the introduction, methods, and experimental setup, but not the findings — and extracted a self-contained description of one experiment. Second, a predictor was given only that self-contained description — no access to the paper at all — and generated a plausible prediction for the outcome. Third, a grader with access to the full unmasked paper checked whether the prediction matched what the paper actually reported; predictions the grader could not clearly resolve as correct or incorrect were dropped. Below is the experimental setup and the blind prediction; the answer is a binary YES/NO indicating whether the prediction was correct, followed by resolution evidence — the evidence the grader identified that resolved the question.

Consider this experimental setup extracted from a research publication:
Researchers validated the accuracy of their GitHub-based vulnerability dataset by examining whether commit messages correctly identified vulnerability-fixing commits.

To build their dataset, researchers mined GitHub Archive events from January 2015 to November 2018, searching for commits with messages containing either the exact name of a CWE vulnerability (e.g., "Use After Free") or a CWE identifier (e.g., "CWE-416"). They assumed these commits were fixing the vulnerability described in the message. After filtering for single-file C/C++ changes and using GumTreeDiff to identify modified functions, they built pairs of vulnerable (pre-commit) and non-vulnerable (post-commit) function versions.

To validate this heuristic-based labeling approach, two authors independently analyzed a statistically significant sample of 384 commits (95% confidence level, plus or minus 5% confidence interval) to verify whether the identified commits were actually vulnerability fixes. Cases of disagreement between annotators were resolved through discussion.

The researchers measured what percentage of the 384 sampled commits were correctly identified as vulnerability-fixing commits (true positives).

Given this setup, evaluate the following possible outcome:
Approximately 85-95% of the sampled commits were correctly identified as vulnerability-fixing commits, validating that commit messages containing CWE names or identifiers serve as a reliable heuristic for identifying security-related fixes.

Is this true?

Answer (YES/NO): YES